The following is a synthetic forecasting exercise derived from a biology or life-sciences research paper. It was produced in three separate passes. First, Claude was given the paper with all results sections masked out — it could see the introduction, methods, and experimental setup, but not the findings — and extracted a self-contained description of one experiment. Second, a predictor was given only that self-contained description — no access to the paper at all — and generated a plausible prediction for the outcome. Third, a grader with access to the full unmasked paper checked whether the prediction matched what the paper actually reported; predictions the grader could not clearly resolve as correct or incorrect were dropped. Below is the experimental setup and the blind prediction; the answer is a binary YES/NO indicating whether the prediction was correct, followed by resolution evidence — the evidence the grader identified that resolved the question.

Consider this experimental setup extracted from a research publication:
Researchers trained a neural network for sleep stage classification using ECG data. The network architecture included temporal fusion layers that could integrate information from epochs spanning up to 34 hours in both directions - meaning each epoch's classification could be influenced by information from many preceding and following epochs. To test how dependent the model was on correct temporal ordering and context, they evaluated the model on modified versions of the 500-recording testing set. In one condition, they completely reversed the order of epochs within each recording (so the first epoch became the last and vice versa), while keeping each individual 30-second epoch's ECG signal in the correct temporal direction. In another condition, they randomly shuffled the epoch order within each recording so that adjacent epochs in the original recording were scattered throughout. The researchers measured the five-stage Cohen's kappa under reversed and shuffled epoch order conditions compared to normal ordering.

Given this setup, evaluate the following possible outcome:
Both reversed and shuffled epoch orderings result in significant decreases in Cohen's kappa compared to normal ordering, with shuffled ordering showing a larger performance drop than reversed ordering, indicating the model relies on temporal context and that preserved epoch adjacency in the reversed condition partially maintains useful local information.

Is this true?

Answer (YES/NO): YES